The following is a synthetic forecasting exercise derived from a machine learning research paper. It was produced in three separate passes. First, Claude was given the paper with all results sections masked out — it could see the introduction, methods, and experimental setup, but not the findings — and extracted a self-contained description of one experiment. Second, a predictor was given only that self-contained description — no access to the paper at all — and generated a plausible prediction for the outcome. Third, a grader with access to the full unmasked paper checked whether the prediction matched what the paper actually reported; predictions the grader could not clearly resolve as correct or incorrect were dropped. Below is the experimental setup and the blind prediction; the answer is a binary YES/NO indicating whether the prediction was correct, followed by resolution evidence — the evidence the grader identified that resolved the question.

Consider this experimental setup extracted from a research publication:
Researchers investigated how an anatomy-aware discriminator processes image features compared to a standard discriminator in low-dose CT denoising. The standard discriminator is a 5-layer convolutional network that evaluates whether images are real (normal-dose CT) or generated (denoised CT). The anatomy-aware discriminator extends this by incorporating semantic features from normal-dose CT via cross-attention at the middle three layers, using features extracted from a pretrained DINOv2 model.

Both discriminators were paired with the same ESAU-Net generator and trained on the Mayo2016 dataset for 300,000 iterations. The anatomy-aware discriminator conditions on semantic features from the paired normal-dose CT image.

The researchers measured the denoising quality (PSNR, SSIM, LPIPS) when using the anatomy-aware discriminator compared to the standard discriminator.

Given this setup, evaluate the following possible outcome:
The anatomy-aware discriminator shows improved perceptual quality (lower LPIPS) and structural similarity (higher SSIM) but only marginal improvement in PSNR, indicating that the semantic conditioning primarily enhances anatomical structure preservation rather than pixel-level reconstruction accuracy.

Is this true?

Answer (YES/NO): NO